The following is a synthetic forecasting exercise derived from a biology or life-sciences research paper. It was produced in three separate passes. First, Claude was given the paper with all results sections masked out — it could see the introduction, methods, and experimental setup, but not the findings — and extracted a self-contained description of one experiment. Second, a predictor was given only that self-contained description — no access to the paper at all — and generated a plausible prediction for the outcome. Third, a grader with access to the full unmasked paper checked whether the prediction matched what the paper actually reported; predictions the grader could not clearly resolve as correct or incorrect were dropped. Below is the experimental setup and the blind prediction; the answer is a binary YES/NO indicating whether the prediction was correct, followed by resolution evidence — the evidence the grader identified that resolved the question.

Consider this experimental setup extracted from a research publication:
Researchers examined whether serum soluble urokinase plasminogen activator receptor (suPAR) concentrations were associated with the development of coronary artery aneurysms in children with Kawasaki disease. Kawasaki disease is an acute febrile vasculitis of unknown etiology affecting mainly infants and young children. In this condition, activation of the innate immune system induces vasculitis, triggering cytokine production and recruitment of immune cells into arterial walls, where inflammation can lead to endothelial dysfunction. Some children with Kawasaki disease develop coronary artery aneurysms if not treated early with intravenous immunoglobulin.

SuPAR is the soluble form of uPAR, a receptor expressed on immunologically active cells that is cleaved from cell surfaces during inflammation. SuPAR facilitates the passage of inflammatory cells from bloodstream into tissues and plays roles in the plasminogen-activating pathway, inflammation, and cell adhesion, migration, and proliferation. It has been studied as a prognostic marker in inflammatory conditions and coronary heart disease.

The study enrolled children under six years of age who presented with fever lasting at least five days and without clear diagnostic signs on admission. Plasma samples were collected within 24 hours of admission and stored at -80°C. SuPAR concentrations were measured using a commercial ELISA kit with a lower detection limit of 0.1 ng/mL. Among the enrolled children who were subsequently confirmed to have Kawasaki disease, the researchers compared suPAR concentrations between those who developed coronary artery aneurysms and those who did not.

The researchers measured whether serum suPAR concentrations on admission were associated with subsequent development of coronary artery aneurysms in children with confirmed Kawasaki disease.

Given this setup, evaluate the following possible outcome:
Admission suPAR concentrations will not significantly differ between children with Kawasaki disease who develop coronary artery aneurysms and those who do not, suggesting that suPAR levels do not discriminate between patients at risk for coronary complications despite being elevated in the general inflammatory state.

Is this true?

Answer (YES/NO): YES